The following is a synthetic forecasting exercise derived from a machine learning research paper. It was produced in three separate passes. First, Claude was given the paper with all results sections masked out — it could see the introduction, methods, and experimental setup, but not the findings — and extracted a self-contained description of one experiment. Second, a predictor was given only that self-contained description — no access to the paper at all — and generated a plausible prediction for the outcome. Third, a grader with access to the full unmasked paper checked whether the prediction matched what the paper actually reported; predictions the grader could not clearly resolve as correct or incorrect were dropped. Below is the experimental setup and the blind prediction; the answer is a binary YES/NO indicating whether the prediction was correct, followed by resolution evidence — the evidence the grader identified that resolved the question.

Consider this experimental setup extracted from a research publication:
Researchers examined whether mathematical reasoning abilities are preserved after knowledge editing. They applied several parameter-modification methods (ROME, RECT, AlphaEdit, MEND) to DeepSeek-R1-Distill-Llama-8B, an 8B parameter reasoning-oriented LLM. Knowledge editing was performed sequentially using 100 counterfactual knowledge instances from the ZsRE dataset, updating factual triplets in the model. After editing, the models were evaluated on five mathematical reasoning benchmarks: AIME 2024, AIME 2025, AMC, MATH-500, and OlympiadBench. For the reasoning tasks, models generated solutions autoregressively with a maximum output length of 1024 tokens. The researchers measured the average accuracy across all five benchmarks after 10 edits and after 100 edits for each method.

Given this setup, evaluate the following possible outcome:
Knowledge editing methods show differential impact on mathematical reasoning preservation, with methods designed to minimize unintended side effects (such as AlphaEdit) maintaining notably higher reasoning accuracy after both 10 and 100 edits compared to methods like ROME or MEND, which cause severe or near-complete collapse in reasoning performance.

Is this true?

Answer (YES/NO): YES